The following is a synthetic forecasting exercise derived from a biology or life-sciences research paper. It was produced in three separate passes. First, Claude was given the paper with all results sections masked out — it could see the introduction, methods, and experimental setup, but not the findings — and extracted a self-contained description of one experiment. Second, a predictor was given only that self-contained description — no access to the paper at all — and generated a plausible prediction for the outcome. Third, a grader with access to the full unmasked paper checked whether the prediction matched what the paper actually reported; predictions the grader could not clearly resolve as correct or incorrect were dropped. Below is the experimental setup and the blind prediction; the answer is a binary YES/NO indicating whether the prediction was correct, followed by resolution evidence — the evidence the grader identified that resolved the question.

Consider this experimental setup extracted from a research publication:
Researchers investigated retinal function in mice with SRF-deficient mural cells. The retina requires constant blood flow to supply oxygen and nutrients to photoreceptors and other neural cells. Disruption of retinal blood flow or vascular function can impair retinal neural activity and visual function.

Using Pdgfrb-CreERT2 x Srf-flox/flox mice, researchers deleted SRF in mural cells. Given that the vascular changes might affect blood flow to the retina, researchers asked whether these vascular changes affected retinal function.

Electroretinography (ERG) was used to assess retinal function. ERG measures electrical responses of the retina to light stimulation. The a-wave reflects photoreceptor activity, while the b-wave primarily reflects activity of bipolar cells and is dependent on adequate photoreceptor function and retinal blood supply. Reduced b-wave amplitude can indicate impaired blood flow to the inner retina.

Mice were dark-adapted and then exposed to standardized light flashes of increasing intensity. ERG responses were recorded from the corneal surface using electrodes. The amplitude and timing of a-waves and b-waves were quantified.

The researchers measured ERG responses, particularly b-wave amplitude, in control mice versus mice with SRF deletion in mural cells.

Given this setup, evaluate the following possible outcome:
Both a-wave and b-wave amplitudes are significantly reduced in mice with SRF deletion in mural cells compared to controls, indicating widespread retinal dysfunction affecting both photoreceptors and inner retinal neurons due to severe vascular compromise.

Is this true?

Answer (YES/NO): NO